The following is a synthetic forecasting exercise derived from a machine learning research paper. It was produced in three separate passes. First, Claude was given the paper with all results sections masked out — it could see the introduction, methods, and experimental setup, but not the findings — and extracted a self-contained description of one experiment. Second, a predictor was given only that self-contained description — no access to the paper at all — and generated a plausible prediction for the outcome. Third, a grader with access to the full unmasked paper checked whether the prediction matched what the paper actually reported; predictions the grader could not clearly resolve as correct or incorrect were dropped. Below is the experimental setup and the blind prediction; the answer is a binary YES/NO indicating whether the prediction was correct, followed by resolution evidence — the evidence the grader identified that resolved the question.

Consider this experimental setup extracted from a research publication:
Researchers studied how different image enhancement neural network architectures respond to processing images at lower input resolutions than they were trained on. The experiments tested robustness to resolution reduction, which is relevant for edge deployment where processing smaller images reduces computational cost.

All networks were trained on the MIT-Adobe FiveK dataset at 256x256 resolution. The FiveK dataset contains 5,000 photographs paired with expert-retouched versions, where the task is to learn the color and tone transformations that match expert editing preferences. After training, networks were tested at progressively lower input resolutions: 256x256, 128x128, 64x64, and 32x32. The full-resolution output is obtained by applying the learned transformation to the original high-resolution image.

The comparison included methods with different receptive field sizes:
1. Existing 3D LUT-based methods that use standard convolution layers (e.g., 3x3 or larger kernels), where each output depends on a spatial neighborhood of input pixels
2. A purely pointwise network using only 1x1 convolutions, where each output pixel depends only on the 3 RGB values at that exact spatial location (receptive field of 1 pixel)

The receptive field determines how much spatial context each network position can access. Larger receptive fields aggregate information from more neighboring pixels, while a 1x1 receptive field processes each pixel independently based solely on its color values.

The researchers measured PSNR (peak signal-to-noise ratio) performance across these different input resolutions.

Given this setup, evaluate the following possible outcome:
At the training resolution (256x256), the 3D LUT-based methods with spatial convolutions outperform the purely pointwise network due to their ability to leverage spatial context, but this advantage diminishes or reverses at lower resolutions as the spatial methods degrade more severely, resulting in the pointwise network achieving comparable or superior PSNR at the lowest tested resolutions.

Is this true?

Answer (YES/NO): YES